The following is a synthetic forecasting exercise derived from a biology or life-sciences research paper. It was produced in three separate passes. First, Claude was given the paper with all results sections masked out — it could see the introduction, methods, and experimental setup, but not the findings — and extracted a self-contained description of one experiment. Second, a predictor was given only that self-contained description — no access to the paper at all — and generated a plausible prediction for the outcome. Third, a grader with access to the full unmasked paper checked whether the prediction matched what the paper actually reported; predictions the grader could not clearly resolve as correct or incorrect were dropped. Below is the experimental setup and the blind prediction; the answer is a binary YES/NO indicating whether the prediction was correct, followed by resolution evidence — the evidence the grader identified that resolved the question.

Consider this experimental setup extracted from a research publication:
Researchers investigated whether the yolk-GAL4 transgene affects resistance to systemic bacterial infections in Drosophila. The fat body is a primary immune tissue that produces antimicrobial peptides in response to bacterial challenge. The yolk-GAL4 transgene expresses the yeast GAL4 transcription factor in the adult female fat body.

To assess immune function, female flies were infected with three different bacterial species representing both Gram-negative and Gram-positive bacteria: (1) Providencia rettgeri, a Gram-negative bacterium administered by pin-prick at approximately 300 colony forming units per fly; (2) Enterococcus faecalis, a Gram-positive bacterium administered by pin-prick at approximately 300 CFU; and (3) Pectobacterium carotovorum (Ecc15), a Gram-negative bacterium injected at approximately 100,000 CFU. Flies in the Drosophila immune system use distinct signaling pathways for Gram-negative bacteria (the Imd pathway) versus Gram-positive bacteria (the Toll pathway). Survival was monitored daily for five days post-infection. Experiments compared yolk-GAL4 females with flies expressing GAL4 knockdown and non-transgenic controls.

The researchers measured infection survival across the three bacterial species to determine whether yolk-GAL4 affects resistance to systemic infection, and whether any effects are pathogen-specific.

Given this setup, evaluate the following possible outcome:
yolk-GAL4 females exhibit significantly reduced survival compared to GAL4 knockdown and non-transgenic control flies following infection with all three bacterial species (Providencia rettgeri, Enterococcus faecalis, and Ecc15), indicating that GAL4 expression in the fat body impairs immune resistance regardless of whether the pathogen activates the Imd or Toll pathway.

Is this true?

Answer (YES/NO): YES